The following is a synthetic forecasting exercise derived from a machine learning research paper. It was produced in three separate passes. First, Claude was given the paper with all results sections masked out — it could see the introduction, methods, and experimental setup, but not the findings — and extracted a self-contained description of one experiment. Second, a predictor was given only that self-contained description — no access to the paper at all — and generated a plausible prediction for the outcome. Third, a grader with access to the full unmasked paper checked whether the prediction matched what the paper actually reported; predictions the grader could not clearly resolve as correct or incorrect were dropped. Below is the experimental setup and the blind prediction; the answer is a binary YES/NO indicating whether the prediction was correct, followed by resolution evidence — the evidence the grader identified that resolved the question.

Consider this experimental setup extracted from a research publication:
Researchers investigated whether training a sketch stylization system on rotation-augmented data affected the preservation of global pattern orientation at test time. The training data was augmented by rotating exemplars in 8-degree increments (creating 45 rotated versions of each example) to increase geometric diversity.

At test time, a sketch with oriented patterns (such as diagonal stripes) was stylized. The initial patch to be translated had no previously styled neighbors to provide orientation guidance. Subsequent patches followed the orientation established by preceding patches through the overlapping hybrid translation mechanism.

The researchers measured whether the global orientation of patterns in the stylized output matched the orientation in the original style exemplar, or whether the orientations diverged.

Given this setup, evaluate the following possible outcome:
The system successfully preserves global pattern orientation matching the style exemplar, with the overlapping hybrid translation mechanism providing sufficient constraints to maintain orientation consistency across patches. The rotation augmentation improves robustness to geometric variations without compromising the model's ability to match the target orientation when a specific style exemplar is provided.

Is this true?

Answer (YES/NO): NO